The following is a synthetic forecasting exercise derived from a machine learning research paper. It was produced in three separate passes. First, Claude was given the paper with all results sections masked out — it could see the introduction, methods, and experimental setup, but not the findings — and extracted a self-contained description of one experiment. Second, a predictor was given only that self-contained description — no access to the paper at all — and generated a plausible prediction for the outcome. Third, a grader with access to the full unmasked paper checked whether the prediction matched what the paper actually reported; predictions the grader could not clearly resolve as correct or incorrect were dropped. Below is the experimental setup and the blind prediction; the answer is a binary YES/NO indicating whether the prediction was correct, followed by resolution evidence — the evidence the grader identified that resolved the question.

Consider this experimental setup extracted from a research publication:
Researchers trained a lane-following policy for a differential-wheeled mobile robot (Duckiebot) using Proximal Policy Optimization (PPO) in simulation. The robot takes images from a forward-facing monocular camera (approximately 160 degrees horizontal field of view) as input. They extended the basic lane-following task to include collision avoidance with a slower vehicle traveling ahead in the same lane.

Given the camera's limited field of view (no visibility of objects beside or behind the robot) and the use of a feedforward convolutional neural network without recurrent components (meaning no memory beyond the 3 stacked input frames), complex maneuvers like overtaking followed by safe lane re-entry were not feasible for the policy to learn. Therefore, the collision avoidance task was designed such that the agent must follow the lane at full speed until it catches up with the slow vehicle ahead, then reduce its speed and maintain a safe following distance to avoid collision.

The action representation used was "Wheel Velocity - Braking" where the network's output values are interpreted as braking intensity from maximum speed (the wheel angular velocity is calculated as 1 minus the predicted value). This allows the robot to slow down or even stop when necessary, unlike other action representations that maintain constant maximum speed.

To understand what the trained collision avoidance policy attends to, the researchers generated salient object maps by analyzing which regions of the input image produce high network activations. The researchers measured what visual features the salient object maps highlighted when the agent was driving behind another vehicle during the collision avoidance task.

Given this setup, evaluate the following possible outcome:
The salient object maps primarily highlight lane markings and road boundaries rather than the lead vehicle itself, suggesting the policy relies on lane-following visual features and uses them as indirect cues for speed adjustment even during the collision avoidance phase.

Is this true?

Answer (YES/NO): YES